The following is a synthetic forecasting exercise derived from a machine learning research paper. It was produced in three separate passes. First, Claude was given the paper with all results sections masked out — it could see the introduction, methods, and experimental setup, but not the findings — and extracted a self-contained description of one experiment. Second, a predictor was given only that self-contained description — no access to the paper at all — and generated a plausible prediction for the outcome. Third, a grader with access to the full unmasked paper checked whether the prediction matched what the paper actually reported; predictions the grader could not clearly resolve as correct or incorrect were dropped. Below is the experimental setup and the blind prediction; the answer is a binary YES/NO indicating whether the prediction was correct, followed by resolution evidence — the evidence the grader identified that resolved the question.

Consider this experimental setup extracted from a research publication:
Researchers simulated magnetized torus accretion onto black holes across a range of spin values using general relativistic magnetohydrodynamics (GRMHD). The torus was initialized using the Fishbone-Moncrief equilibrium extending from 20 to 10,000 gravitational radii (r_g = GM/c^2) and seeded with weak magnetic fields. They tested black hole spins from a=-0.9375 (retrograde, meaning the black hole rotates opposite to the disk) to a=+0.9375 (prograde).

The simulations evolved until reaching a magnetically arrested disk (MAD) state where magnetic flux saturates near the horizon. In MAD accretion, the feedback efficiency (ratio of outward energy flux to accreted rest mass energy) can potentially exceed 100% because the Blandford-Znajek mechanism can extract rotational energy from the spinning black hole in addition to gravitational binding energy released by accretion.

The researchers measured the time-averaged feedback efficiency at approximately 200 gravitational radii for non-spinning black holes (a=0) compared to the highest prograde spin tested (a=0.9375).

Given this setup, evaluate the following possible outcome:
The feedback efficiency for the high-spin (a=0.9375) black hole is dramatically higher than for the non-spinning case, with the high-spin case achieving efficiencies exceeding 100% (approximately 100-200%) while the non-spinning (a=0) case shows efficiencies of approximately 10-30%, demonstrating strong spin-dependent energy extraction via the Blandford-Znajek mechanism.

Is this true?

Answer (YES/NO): NO